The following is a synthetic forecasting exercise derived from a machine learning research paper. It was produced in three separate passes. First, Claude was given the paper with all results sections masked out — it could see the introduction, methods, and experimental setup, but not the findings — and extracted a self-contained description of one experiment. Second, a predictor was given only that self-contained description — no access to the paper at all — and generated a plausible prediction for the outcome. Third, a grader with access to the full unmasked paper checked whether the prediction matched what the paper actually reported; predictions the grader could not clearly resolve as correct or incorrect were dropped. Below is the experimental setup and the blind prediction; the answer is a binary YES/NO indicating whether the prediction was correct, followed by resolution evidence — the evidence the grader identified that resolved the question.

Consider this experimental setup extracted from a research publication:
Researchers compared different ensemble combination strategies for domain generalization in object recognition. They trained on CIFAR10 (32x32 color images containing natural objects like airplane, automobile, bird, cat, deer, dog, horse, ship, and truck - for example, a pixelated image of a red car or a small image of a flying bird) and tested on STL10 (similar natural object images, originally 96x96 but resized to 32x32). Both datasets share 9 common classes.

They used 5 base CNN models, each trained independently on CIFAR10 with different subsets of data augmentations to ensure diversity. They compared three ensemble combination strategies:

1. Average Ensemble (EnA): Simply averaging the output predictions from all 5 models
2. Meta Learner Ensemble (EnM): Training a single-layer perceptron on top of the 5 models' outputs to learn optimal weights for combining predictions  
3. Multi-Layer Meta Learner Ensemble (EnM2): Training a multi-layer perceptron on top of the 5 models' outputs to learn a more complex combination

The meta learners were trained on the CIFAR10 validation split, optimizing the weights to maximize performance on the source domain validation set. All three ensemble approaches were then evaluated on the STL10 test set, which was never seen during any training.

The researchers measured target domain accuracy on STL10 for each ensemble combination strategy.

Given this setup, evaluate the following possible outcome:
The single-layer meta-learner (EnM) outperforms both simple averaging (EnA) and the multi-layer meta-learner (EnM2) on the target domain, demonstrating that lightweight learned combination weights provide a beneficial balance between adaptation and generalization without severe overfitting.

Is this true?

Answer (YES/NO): YES